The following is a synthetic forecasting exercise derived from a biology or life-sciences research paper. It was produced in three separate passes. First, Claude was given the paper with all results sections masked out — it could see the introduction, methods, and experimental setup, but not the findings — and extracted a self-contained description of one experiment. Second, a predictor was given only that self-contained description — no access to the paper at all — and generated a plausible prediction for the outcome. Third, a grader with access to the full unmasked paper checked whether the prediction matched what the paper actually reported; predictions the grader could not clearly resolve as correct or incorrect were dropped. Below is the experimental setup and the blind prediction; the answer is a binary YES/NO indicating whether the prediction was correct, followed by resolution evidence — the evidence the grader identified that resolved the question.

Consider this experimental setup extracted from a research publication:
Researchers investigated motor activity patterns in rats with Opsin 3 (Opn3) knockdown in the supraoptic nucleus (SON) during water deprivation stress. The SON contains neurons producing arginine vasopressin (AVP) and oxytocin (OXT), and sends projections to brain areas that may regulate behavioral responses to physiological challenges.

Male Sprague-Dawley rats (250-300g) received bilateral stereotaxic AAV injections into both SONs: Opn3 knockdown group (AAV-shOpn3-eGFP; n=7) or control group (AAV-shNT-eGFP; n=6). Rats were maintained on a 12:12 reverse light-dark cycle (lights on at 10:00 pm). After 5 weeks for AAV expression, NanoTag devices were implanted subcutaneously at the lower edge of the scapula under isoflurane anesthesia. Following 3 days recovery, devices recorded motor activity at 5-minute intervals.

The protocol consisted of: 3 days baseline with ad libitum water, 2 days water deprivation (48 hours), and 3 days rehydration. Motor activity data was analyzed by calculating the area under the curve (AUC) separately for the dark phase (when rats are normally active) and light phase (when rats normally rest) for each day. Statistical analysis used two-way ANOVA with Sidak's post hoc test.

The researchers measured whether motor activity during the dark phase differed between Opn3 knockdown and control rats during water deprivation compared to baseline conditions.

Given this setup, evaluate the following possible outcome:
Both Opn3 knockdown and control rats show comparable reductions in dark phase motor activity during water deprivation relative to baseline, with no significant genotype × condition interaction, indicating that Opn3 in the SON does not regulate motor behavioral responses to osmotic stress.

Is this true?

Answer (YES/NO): YES